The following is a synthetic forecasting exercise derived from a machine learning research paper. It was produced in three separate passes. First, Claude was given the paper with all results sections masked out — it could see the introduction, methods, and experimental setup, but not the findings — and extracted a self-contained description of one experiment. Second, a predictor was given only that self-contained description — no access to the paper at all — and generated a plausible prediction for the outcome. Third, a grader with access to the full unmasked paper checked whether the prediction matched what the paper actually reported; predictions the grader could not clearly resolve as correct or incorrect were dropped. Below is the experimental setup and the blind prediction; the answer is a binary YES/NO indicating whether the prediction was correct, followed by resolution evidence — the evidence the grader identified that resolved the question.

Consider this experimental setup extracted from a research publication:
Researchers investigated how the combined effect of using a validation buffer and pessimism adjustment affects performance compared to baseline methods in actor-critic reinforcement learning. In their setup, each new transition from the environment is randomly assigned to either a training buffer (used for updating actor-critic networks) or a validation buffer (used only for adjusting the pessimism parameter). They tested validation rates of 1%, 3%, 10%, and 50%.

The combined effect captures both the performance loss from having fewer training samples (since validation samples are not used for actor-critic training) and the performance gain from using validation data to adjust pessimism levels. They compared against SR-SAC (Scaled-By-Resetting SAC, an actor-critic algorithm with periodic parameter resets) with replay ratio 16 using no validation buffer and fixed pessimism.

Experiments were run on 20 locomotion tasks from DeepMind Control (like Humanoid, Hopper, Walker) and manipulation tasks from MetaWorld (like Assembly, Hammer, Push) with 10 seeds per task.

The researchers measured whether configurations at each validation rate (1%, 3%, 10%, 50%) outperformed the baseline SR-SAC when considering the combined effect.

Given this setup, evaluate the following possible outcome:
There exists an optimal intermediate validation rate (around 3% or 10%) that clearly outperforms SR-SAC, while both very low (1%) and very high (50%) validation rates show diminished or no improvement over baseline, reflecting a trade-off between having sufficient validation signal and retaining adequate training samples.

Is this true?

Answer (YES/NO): NO